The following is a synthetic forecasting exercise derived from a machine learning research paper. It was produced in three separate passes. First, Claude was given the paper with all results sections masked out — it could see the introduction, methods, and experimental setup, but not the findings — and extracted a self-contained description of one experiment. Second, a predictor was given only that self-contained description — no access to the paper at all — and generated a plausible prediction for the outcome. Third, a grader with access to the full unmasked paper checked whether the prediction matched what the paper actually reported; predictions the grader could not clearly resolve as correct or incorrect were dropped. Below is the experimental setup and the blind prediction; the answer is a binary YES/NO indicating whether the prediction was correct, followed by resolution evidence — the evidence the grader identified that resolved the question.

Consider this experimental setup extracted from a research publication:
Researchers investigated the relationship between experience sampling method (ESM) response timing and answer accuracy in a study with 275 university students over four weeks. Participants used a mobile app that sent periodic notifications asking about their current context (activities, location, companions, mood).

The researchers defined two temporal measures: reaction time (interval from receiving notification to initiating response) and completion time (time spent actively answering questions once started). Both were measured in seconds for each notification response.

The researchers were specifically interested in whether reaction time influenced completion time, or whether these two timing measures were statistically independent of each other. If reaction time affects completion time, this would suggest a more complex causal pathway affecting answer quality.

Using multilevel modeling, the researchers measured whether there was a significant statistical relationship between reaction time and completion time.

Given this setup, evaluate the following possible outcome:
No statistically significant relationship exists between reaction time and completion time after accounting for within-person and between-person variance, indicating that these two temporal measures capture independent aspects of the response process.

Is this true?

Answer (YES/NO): NO